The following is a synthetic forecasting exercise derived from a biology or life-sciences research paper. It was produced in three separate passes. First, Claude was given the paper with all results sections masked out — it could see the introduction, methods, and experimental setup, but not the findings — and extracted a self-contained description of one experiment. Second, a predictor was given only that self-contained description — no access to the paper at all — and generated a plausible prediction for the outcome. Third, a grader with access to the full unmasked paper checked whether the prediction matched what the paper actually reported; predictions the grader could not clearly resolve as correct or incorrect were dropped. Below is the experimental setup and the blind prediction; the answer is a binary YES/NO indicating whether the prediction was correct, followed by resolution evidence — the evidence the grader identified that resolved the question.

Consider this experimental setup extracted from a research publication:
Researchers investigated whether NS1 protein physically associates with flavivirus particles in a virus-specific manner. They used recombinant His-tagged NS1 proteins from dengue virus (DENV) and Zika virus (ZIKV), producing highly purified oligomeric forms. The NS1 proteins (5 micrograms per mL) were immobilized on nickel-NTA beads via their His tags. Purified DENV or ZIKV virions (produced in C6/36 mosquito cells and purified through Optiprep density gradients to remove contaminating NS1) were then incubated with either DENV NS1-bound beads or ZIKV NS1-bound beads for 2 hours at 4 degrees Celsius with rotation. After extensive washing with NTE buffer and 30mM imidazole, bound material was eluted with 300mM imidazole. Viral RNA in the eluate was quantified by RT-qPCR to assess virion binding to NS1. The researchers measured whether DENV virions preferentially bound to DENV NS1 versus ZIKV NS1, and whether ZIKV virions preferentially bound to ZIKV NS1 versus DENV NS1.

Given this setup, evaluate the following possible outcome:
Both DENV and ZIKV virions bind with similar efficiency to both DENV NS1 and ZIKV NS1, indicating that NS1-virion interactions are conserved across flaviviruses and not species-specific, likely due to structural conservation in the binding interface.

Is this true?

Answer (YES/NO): NO